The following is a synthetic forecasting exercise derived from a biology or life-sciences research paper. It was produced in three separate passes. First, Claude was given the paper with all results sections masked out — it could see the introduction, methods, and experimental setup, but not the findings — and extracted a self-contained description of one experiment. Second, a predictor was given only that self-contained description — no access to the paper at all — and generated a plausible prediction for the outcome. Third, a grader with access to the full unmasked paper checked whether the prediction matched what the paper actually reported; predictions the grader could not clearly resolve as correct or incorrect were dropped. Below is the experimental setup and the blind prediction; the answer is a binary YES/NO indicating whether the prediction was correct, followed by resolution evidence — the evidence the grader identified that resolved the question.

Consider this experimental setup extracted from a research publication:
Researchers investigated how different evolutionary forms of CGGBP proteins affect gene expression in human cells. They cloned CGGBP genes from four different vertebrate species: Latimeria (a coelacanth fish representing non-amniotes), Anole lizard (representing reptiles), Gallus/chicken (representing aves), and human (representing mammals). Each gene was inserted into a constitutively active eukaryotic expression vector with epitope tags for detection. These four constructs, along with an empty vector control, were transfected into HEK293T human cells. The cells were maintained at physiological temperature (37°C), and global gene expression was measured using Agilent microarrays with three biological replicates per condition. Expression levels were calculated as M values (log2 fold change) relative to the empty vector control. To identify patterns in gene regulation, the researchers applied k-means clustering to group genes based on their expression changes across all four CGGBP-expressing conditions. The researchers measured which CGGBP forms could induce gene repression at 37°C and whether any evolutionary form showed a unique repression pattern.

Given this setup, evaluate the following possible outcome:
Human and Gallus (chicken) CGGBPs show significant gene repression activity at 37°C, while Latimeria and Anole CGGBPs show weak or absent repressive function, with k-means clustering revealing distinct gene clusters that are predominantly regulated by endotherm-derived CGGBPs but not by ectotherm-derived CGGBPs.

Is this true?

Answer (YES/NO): NO